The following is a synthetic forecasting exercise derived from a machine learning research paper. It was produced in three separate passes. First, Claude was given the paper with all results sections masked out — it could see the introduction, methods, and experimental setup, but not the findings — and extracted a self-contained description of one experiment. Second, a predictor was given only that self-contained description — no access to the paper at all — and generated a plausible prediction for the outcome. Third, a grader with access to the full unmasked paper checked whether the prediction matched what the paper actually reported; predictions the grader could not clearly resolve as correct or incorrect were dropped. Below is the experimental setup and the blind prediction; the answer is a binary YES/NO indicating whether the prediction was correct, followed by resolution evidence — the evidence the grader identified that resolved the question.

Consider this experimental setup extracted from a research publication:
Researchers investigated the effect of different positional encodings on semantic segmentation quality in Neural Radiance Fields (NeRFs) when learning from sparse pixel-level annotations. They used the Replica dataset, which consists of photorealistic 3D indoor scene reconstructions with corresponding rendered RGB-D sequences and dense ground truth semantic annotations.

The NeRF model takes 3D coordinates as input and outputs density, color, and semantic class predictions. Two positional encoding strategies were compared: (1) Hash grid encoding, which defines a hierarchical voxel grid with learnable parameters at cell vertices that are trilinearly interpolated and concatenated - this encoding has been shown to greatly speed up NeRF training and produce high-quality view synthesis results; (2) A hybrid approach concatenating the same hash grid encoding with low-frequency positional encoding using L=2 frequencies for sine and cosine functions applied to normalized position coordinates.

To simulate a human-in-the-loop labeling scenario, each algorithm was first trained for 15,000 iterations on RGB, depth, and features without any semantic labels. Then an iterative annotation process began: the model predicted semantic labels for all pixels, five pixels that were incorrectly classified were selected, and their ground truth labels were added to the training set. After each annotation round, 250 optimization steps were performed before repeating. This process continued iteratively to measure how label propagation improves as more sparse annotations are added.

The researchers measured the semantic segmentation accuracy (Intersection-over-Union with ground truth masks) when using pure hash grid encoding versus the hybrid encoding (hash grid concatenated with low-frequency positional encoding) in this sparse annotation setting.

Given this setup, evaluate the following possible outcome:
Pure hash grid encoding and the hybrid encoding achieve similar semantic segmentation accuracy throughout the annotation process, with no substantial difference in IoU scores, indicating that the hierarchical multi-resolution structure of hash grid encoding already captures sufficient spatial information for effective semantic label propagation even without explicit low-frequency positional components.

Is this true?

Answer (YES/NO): NO